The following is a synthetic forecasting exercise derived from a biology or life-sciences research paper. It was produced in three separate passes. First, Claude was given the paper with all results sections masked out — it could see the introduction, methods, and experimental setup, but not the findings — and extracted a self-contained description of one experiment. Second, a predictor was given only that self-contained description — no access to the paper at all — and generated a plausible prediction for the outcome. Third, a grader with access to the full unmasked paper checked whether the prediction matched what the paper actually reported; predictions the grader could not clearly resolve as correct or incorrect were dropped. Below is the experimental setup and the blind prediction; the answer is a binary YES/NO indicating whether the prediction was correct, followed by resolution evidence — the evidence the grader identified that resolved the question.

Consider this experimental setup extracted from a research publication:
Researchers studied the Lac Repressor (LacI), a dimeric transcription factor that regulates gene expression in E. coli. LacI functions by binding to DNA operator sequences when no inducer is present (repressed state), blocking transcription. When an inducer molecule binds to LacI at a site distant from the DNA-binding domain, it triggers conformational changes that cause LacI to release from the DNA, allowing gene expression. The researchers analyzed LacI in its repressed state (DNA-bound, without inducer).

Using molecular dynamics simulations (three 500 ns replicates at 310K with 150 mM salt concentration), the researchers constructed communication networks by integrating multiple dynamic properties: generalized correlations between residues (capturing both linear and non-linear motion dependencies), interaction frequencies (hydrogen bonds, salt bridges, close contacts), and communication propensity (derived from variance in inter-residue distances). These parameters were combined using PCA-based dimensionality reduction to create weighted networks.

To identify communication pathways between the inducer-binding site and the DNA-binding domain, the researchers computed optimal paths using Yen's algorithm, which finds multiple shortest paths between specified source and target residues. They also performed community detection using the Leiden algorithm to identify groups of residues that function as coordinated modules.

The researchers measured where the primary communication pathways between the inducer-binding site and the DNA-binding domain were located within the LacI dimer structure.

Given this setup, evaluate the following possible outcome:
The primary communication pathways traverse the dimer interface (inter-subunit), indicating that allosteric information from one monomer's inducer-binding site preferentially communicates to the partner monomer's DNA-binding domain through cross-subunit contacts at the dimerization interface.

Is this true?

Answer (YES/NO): YES